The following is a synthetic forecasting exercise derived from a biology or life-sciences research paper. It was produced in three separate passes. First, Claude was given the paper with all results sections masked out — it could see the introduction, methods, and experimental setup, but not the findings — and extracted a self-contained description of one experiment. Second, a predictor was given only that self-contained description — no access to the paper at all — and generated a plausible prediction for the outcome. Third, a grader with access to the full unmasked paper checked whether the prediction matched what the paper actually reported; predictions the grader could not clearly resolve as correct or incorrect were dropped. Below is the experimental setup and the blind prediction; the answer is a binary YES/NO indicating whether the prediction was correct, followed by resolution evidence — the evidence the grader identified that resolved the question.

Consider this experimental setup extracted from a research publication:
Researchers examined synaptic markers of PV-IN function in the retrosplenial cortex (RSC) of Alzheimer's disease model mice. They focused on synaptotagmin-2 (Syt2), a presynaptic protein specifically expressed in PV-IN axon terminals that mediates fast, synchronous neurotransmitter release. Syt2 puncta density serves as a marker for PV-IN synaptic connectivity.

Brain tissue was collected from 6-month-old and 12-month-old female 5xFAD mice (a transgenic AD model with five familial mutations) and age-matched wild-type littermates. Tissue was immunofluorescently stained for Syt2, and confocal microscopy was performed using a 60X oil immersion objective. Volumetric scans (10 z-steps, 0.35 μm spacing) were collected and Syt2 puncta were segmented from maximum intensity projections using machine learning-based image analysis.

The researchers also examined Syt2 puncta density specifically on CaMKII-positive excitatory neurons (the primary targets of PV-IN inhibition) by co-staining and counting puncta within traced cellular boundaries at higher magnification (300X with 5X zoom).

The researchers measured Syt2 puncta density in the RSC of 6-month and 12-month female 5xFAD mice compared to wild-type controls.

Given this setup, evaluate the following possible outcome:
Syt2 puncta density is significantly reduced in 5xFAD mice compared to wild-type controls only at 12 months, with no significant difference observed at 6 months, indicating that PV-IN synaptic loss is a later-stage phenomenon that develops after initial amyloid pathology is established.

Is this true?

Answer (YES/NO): NO